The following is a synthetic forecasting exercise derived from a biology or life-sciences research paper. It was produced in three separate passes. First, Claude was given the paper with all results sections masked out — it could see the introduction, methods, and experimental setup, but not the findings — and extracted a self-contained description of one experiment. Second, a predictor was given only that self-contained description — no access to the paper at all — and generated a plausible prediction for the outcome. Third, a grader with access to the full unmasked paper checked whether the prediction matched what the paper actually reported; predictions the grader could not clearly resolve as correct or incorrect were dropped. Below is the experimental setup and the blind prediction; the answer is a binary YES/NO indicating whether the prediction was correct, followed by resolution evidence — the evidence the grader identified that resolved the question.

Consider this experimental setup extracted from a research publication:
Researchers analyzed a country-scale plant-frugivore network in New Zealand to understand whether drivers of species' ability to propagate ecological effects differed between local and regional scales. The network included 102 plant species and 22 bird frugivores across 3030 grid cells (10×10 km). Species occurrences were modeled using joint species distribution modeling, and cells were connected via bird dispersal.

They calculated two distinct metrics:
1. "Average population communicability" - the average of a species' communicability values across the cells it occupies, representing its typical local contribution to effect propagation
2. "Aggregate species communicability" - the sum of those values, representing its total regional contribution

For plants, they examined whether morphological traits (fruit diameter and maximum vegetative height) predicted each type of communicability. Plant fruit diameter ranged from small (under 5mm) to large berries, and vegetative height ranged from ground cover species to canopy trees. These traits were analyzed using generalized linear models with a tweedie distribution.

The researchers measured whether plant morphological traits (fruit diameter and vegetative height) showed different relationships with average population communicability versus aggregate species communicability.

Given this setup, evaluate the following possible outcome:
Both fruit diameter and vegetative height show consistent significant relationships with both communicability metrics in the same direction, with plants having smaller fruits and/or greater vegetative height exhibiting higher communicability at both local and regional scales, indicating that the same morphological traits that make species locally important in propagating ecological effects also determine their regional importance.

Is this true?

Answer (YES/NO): NO